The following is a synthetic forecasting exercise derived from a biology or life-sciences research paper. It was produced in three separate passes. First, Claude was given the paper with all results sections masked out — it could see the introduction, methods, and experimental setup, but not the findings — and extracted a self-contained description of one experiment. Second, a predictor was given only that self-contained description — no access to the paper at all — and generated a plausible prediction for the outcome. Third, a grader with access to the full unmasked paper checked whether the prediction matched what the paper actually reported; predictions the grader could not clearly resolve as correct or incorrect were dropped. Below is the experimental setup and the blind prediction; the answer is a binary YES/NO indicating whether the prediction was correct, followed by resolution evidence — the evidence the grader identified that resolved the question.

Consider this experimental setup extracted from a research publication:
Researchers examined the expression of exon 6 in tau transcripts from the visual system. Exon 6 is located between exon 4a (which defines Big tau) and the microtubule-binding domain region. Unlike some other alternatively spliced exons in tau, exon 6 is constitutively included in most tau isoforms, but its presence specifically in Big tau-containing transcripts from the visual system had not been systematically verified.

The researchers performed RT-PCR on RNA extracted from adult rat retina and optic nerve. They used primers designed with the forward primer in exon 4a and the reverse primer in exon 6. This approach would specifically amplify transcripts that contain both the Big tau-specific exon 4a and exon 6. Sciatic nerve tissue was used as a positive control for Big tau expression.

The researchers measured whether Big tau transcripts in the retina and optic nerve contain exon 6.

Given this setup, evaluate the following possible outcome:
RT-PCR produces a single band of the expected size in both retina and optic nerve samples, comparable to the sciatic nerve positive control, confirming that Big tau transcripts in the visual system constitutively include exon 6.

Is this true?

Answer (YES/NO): NO